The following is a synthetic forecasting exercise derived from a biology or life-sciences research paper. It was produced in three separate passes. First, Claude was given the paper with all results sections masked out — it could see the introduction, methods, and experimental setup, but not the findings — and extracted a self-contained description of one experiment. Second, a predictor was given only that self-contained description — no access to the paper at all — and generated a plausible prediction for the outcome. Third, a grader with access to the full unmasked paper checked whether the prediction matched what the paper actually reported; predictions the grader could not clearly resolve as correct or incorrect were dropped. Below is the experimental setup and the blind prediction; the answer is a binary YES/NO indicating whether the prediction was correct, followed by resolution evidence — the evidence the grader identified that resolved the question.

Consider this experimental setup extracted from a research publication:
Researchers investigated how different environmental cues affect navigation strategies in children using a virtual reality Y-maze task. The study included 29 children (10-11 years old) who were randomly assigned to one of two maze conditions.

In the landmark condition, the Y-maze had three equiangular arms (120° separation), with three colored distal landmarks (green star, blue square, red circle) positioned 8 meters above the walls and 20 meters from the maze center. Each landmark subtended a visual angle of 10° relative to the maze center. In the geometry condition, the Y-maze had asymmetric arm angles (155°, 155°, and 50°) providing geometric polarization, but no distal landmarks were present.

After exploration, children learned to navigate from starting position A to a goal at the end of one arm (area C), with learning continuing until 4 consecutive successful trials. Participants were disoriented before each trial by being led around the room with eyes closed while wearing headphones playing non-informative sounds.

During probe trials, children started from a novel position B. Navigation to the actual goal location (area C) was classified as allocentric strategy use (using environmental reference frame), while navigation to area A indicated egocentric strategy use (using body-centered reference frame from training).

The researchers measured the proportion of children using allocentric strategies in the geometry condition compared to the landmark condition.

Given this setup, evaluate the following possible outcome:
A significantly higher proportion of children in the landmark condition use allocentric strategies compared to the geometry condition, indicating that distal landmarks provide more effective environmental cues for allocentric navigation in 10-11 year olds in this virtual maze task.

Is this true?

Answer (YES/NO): NO